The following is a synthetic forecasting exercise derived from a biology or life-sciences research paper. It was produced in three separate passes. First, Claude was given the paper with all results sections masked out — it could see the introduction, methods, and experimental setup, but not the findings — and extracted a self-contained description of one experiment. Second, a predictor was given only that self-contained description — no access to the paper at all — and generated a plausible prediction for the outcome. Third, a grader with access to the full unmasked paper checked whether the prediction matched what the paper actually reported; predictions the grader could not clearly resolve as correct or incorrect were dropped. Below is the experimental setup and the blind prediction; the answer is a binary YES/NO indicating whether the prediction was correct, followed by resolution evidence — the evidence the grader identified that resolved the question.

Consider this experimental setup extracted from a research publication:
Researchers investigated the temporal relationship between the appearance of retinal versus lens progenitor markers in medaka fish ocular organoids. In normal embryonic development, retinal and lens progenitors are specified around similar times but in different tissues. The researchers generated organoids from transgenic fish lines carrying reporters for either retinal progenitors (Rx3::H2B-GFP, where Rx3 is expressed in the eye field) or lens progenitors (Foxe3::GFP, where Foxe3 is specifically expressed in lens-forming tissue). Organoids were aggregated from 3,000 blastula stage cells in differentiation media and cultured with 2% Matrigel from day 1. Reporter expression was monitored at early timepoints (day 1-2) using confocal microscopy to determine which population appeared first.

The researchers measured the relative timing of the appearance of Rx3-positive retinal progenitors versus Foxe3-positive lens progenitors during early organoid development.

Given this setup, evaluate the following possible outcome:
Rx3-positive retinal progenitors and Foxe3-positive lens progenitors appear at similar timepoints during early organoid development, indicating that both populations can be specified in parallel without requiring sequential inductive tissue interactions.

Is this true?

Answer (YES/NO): YES